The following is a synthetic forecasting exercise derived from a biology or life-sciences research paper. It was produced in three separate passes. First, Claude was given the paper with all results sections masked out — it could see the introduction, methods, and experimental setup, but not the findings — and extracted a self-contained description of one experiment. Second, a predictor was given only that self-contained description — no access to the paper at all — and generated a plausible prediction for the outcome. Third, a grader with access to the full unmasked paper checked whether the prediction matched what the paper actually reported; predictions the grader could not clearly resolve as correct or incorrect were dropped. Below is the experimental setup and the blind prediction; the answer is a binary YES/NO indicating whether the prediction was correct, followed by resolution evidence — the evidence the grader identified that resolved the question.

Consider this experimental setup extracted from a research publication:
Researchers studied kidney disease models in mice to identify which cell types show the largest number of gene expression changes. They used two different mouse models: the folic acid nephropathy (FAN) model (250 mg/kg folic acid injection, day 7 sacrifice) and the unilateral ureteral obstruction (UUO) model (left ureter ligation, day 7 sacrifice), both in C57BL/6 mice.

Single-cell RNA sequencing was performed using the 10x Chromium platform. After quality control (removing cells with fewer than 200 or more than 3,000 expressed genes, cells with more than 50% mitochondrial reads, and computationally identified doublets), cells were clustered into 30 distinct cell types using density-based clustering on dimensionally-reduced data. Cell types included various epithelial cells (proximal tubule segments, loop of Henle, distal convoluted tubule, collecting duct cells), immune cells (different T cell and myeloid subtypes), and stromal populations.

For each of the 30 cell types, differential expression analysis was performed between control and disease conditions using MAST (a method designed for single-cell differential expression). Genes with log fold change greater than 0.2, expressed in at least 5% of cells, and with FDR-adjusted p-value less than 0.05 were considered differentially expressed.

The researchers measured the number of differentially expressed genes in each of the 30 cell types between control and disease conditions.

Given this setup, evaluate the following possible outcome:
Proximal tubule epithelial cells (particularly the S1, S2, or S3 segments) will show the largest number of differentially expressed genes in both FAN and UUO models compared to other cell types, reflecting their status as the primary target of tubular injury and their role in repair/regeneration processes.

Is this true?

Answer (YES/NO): NO